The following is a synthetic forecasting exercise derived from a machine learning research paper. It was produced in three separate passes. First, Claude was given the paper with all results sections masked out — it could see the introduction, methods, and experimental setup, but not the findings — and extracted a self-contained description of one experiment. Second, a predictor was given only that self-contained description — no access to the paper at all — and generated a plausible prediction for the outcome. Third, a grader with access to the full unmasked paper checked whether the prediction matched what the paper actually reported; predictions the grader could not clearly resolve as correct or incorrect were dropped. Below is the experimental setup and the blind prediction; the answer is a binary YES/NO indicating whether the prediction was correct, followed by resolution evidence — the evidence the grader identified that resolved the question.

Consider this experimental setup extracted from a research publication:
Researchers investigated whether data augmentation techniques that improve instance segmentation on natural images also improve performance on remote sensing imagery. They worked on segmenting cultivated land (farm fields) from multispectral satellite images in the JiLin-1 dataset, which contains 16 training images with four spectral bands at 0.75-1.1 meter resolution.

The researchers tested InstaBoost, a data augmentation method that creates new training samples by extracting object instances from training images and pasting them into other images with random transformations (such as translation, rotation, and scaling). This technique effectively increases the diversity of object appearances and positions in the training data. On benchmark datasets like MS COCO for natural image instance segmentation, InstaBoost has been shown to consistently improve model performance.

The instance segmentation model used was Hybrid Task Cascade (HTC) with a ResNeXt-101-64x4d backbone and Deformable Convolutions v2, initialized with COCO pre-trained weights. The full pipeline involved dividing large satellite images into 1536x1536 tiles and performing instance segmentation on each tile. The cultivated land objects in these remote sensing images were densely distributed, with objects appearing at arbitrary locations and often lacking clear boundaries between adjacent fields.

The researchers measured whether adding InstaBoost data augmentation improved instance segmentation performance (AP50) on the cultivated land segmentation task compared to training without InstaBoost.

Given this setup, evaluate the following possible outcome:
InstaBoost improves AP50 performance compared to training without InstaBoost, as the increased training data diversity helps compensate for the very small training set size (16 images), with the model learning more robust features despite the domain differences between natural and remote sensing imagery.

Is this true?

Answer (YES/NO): NO